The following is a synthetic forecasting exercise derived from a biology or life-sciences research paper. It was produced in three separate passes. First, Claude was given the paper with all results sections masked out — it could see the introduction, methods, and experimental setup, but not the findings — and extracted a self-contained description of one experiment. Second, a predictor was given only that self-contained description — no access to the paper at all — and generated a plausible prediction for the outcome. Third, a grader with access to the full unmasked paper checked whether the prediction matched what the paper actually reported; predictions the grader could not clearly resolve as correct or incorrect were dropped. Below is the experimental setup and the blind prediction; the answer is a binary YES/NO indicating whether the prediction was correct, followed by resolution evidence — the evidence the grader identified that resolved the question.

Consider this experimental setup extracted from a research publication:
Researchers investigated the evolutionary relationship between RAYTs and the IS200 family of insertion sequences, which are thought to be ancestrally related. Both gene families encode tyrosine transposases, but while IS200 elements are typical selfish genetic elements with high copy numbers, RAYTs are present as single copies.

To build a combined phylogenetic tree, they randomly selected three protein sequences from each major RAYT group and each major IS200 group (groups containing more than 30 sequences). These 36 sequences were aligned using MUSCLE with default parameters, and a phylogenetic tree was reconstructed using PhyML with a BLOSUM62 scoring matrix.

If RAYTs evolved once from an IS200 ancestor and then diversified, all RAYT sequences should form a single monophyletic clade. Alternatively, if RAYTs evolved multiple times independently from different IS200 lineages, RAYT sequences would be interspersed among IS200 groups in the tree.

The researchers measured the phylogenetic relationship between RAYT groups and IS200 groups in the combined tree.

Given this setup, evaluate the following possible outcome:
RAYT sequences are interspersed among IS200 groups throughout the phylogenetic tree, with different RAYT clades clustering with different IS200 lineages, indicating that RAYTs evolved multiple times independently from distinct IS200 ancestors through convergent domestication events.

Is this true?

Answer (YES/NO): NO